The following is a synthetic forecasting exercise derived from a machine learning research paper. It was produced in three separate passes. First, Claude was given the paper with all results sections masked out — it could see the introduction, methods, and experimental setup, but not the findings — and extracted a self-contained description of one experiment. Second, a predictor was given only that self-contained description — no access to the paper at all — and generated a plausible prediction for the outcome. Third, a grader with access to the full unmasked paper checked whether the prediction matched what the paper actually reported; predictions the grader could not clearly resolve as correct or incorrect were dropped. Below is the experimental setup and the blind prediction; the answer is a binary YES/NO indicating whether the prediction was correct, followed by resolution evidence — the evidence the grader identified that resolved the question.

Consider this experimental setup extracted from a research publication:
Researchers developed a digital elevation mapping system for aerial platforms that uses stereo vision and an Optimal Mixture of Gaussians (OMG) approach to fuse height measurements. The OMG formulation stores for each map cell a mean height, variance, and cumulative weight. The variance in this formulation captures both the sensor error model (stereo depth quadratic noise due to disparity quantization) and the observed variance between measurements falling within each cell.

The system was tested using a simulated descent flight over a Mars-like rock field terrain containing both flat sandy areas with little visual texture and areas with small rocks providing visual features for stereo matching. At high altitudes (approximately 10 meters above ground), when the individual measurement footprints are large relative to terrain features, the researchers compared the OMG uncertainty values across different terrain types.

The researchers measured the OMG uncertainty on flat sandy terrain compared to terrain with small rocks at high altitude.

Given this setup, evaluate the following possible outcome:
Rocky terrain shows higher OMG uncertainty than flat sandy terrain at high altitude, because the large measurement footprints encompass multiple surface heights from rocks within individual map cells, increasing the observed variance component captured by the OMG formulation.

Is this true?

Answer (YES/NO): NO